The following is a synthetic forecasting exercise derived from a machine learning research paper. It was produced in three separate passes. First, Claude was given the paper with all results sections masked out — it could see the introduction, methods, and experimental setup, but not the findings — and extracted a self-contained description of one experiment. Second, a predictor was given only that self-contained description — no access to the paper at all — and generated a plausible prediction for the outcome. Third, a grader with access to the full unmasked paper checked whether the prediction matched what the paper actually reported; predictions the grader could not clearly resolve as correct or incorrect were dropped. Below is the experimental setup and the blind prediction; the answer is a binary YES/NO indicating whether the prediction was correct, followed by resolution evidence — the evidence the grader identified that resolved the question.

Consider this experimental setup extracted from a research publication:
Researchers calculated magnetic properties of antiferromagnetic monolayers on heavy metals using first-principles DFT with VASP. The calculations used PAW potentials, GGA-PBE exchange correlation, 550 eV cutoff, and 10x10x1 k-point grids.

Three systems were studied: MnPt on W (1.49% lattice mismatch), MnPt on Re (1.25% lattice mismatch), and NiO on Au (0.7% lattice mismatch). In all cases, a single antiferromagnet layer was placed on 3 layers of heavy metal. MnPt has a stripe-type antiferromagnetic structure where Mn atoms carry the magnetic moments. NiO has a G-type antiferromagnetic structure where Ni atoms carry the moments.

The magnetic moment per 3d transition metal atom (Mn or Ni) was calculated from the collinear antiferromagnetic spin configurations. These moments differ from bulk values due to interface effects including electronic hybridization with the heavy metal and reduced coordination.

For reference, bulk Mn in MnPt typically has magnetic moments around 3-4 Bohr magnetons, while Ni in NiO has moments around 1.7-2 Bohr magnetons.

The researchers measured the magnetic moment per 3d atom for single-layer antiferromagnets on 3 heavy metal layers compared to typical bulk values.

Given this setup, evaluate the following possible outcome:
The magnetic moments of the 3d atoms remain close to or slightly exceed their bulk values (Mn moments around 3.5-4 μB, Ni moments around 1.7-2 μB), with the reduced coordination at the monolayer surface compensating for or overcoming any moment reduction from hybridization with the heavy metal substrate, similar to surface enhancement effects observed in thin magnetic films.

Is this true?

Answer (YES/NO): NO